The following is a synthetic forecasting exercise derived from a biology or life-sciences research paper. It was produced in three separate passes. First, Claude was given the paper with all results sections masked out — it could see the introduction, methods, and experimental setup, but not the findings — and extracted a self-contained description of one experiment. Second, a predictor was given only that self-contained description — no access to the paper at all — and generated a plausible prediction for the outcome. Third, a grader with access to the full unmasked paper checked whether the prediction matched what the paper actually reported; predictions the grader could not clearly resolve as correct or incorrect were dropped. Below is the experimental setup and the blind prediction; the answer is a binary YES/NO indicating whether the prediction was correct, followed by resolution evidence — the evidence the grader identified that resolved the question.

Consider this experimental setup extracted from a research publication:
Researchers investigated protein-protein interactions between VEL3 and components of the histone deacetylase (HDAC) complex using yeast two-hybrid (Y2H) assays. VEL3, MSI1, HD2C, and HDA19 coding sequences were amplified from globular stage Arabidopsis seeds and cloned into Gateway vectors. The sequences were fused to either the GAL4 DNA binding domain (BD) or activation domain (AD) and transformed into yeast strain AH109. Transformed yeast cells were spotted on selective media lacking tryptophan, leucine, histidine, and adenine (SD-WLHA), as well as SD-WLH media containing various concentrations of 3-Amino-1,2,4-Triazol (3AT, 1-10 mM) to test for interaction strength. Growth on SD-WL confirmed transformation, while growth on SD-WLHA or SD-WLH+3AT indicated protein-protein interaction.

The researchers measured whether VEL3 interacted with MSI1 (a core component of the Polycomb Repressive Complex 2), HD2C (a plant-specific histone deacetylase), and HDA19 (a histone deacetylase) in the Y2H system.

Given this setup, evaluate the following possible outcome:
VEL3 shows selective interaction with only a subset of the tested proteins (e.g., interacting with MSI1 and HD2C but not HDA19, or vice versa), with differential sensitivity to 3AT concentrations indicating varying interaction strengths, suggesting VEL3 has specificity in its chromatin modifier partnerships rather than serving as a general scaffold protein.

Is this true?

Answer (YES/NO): NO